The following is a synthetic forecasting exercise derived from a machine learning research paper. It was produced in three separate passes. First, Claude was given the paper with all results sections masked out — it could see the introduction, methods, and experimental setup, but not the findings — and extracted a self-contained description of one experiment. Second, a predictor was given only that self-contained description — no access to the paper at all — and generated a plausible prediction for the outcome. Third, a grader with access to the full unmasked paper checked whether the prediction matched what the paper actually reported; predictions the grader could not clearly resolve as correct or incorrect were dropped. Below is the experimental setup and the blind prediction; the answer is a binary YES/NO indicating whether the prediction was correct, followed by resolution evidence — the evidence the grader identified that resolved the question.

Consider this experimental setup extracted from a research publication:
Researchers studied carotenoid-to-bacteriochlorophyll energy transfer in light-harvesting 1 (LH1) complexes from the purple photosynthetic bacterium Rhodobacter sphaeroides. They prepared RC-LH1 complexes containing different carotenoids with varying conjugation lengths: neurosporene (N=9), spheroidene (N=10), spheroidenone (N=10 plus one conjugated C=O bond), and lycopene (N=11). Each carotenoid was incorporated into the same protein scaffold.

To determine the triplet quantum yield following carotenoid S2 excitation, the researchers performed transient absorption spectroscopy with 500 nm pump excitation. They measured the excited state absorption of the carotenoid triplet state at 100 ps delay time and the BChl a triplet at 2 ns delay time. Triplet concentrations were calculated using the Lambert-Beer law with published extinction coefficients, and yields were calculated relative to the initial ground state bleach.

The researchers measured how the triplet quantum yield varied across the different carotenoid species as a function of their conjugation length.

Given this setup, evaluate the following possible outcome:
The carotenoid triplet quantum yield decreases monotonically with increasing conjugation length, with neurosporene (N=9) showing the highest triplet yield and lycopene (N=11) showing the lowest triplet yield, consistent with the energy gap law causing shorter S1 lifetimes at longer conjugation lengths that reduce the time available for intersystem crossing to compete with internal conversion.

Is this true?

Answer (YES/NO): NO